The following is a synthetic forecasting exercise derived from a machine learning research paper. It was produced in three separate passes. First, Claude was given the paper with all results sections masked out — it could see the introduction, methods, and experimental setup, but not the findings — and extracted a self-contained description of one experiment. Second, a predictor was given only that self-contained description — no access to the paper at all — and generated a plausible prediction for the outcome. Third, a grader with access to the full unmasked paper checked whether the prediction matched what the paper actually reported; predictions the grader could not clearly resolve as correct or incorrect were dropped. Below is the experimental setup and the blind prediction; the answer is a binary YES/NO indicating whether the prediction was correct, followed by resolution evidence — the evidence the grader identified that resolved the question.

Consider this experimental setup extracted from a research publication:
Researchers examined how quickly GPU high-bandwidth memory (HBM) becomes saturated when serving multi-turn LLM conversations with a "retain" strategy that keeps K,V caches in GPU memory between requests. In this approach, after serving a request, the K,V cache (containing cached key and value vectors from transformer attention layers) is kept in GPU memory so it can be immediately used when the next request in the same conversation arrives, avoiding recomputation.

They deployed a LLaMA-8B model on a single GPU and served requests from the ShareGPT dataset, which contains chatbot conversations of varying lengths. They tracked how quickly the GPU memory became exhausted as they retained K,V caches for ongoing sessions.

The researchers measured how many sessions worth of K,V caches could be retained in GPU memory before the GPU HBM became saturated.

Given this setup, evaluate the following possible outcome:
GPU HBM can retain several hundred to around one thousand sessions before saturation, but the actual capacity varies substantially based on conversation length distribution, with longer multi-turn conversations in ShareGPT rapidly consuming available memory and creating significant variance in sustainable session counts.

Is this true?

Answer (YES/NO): NO